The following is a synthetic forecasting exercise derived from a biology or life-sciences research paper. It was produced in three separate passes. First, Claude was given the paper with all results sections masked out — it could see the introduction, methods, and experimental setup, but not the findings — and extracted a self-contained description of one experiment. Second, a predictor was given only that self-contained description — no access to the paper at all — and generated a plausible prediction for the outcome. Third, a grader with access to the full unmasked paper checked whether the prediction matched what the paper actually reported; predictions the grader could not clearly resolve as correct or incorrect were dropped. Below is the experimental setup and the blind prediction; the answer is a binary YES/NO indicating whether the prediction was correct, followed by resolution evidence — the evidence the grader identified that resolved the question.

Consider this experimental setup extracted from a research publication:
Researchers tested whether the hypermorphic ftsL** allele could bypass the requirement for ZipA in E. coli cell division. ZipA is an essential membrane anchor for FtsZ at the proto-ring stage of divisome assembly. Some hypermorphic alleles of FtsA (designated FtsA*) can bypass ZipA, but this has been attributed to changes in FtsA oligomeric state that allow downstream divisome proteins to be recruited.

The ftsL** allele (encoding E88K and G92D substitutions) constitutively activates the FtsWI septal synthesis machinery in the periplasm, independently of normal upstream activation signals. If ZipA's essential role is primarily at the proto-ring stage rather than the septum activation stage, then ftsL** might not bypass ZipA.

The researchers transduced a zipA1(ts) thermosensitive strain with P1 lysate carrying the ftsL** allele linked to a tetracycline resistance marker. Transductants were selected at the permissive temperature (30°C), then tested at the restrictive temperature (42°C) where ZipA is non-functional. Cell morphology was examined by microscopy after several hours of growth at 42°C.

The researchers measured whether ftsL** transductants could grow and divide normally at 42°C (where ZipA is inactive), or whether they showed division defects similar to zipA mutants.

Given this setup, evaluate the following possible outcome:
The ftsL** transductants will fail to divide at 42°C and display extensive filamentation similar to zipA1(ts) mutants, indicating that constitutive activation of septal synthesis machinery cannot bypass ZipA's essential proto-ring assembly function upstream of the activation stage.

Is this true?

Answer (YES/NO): YES